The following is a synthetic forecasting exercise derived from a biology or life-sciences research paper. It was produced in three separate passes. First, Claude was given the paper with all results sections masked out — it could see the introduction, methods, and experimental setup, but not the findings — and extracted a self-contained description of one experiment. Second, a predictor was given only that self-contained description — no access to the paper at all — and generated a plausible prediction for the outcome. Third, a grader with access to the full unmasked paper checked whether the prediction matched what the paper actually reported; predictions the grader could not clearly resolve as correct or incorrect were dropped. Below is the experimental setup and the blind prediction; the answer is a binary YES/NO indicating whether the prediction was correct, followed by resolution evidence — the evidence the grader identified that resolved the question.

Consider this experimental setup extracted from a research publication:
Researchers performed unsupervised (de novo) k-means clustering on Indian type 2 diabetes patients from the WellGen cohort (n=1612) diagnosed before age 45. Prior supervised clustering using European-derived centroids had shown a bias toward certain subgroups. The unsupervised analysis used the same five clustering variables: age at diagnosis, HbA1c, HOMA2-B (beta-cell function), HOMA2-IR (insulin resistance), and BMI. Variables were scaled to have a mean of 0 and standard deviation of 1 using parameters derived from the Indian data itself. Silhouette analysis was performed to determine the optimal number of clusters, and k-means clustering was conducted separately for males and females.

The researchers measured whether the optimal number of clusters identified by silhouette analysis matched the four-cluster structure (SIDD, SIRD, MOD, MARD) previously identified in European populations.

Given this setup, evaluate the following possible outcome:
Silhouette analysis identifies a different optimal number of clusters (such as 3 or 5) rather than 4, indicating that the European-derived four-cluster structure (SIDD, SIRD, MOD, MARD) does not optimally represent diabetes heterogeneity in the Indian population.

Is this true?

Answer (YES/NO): YES